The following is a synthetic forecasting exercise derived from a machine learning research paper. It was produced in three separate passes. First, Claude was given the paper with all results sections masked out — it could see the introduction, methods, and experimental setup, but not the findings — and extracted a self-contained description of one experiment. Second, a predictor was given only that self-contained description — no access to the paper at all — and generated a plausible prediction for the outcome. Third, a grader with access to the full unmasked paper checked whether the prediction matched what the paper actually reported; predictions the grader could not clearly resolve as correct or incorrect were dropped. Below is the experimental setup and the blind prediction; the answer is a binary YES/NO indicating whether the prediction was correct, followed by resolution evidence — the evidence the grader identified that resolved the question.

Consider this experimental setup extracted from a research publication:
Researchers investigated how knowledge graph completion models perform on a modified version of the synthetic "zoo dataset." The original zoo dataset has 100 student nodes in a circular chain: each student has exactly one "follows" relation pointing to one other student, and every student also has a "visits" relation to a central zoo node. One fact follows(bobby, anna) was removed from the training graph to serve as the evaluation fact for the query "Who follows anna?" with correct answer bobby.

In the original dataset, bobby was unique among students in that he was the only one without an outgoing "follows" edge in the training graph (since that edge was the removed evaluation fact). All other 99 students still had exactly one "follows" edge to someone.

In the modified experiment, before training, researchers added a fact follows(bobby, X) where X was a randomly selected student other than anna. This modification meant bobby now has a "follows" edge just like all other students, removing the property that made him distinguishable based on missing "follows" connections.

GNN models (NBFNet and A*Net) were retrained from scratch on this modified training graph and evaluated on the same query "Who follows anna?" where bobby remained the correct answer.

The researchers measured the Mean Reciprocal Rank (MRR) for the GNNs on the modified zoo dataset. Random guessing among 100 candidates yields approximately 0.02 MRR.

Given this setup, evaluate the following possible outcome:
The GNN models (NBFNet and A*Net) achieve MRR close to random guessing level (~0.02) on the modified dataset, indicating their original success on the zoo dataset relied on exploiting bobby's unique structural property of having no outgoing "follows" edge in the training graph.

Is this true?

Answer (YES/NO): YES